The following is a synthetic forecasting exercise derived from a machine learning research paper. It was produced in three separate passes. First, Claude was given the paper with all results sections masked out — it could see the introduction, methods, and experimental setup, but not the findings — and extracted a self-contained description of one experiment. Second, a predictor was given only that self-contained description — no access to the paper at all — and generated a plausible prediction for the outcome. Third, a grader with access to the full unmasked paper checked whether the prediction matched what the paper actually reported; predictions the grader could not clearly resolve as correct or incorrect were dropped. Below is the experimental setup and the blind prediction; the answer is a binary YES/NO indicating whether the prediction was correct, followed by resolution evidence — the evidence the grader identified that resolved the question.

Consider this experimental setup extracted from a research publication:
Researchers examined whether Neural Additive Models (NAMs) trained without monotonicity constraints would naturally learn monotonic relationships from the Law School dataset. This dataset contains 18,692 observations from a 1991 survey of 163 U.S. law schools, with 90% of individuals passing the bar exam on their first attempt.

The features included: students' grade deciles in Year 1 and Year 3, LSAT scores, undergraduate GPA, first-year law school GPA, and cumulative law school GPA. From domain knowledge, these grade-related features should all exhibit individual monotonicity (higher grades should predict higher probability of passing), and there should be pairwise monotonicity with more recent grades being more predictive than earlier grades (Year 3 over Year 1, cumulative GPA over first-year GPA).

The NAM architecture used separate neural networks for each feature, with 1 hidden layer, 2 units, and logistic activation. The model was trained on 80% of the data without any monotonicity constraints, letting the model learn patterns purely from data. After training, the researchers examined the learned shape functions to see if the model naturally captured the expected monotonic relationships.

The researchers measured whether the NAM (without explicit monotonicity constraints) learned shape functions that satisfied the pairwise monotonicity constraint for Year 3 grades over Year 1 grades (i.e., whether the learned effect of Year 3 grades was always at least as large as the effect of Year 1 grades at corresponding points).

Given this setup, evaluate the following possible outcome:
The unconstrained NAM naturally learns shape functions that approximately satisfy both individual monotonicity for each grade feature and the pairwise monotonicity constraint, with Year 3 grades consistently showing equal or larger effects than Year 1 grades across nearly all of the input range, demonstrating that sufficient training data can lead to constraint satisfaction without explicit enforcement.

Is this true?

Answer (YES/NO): NO